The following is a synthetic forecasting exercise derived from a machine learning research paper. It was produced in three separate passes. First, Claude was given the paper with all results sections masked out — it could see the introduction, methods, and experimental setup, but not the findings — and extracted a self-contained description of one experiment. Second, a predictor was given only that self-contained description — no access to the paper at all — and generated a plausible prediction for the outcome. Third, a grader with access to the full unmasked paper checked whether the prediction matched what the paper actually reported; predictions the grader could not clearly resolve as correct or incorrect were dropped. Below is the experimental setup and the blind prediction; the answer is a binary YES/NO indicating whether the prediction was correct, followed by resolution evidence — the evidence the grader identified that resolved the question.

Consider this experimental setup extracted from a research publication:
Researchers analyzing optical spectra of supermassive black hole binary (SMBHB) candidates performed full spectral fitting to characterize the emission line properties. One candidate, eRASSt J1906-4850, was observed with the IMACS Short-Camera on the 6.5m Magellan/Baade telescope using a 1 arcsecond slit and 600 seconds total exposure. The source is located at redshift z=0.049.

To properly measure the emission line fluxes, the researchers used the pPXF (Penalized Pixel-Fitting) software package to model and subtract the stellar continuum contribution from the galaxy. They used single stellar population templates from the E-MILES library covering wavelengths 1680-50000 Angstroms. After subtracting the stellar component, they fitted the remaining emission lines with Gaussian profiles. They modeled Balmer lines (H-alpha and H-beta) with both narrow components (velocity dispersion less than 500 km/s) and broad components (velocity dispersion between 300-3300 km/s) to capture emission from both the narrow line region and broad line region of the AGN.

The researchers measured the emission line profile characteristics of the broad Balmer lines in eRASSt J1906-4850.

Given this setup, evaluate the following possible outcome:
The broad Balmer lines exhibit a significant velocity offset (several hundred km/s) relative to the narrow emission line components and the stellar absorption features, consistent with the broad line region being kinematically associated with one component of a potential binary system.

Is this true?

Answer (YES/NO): NO